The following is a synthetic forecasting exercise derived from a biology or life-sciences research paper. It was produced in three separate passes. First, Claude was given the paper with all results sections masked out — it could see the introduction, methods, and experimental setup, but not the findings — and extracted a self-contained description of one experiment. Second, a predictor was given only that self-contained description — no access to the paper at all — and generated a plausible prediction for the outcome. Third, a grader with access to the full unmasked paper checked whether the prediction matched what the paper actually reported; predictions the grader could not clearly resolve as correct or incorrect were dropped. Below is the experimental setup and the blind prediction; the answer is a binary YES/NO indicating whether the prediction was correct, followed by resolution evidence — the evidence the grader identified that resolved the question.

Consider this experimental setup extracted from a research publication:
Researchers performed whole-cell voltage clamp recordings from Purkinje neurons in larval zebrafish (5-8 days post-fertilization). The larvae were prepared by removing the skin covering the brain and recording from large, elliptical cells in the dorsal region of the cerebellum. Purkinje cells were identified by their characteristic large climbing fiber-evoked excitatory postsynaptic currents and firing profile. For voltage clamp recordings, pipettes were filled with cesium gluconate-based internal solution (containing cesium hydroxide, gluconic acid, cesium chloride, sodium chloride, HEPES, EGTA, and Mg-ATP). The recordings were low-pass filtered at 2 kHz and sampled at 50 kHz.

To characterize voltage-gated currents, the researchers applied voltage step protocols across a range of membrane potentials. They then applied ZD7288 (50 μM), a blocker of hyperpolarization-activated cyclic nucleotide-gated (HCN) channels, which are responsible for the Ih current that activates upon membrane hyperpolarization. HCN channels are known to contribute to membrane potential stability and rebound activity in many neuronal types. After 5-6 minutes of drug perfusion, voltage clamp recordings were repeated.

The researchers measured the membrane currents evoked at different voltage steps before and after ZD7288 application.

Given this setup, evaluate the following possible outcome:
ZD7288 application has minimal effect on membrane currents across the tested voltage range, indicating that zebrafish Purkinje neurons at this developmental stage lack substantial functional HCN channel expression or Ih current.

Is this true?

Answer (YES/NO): NO